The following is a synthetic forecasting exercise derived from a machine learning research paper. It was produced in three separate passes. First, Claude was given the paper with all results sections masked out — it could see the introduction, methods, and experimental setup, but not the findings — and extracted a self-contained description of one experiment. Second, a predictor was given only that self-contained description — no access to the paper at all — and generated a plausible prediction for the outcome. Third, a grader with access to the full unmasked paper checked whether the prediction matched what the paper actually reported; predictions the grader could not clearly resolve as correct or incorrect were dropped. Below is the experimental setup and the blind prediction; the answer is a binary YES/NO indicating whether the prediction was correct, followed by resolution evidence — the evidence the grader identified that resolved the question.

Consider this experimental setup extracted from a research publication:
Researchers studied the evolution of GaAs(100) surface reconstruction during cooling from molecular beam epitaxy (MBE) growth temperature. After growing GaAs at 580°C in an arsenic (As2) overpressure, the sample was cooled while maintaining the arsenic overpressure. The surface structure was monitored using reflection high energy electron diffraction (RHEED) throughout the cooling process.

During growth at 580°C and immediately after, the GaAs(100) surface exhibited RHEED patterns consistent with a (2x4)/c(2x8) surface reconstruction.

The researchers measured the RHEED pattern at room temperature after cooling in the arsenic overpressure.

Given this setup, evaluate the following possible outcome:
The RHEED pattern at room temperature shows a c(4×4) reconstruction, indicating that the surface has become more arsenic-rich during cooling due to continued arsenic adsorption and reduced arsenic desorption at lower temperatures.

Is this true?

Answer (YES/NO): YES